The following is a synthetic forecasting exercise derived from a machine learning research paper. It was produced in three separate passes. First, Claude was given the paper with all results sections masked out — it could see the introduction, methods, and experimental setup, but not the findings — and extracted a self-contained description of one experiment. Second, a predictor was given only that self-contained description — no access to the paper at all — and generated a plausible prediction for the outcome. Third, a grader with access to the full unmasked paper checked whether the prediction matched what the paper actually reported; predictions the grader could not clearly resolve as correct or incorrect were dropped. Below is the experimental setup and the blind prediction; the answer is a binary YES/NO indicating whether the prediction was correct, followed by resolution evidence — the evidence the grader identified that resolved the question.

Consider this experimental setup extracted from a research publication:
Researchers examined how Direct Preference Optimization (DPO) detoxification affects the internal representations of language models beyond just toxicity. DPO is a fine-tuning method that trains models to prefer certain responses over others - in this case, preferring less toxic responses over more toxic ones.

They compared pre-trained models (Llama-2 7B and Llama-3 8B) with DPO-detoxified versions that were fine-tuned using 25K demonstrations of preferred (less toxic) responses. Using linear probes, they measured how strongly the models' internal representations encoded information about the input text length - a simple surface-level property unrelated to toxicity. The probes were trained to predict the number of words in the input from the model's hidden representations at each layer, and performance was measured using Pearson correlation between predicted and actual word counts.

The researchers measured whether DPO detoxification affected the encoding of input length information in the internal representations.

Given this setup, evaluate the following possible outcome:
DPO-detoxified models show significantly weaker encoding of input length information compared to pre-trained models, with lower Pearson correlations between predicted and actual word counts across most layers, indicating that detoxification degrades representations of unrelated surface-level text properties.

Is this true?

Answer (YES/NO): YES